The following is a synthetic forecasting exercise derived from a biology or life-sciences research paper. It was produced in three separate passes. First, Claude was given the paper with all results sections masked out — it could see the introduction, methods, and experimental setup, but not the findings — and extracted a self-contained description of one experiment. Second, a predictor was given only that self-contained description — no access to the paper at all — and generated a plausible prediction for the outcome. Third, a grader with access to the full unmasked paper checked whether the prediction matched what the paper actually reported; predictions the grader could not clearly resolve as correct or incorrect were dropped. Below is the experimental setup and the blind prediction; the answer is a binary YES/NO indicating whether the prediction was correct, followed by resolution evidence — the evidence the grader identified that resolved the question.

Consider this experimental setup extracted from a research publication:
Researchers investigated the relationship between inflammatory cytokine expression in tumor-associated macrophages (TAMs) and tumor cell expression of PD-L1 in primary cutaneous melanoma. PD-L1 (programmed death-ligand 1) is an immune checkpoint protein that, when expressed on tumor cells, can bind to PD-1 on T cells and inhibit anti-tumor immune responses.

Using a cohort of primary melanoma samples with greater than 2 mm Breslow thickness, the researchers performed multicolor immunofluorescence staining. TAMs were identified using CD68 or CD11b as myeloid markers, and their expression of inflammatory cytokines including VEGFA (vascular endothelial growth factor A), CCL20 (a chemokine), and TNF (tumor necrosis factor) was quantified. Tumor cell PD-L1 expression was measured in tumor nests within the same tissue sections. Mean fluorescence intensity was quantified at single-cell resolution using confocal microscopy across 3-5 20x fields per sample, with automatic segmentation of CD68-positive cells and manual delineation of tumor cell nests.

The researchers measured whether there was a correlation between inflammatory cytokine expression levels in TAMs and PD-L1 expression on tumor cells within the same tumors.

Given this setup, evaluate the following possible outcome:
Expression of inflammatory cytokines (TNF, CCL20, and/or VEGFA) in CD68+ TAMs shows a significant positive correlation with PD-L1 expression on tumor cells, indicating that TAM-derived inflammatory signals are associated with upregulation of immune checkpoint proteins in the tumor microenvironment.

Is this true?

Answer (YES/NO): NO